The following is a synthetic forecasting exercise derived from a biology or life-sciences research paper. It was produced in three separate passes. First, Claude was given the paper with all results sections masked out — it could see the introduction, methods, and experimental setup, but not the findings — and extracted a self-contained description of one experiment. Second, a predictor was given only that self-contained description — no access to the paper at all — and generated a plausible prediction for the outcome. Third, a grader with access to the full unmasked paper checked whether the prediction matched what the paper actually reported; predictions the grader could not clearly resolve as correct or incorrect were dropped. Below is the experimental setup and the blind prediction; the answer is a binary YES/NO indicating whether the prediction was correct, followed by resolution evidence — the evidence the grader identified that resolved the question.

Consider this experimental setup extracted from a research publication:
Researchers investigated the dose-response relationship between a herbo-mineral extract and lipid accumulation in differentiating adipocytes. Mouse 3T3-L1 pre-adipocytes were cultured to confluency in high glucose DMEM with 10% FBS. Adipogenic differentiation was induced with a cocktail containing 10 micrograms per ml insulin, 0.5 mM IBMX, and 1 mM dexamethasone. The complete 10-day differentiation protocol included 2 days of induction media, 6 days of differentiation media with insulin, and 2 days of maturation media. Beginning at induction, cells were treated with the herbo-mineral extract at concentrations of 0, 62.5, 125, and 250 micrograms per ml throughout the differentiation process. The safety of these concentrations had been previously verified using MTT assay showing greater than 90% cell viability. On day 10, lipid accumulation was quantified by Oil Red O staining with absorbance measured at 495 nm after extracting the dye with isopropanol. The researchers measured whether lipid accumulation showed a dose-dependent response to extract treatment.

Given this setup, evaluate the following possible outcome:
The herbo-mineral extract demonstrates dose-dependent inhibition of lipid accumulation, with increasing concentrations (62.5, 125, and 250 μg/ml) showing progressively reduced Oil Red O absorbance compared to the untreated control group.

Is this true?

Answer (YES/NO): YES